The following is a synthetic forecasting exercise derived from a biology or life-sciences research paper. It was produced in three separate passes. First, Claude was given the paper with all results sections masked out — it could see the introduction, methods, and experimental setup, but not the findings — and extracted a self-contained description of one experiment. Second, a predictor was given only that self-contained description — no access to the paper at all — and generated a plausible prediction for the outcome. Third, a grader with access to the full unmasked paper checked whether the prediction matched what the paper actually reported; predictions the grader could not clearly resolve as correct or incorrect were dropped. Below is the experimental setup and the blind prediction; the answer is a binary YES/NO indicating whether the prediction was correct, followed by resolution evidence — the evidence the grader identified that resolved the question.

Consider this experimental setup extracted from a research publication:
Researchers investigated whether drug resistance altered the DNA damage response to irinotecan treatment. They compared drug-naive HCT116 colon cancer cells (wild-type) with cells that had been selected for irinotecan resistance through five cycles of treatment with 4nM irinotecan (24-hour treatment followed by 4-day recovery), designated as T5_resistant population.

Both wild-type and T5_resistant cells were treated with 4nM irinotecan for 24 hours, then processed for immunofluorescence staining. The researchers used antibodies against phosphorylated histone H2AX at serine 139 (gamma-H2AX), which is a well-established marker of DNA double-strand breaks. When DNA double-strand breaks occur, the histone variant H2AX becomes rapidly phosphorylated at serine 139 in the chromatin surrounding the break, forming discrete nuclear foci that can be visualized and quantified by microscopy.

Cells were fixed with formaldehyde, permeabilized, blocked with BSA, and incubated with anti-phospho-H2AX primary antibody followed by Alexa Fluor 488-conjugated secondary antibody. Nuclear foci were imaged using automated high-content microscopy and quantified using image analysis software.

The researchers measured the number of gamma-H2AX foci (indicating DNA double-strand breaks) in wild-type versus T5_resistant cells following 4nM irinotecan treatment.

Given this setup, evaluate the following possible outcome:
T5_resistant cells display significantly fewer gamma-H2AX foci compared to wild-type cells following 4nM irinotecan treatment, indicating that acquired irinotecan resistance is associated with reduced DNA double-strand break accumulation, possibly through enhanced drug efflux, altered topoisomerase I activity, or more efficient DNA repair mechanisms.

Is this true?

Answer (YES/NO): YES